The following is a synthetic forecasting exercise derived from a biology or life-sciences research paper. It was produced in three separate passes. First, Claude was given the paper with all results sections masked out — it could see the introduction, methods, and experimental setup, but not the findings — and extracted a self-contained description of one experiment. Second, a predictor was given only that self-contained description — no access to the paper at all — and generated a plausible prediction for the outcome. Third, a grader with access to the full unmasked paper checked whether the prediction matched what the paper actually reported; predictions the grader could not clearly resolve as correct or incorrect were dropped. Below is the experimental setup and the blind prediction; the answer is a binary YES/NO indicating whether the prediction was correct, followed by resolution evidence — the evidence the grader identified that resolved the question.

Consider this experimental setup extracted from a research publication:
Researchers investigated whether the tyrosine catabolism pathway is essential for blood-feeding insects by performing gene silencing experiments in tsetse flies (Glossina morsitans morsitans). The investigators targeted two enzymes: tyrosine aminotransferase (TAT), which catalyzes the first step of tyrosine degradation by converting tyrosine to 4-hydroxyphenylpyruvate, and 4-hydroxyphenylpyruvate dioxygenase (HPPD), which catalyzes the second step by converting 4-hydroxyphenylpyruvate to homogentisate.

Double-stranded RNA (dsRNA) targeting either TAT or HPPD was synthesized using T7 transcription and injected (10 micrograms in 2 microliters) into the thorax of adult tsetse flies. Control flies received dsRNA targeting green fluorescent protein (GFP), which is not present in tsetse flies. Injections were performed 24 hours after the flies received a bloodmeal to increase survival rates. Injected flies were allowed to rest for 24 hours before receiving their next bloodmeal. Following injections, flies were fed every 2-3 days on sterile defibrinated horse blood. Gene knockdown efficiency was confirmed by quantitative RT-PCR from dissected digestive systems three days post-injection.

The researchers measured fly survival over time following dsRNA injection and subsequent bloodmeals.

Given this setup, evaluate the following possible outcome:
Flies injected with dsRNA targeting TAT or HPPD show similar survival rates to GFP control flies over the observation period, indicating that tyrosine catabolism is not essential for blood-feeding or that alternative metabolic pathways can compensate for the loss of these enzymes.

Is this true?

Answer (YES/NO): NO